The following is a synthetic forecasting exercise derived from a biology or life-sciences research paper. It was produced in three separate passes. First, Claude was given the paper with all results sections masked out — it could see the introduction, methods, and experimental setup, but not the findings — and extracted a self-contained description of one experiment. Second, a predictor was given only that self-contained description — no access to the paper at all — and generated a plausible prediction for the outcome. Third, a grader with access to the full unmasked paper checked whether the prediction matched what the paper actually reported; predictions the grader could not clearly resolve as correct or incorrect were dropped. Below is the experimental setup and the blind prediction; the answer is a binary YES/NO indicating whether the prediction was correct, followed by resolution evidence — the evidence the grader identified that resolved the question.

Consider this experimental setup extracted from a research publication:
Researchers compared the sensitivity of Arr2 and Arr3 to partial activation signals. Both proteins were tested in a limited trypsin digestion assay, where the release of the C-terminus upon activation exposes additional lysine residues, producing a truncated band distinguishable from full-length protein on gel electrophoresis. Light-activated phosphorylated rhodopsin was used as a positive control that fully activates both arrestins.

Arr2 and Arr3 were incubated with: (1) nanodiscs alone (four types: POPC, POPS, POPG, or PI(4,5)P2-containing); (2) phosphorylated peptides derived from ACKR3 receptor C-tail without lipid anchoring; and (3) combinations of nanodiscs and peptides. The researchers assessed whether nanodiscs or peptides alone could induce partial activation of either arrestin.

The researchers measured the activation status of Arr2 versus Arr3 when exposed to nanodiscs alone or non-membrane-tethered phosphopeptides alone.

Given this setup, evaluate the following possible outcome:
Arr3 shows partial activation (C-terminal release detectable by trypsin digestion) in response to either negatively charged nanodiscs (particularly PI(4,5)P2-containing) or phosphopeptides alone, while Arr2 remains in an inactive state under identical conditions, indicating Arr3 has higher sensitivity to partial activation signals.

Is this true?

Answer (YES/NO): YES